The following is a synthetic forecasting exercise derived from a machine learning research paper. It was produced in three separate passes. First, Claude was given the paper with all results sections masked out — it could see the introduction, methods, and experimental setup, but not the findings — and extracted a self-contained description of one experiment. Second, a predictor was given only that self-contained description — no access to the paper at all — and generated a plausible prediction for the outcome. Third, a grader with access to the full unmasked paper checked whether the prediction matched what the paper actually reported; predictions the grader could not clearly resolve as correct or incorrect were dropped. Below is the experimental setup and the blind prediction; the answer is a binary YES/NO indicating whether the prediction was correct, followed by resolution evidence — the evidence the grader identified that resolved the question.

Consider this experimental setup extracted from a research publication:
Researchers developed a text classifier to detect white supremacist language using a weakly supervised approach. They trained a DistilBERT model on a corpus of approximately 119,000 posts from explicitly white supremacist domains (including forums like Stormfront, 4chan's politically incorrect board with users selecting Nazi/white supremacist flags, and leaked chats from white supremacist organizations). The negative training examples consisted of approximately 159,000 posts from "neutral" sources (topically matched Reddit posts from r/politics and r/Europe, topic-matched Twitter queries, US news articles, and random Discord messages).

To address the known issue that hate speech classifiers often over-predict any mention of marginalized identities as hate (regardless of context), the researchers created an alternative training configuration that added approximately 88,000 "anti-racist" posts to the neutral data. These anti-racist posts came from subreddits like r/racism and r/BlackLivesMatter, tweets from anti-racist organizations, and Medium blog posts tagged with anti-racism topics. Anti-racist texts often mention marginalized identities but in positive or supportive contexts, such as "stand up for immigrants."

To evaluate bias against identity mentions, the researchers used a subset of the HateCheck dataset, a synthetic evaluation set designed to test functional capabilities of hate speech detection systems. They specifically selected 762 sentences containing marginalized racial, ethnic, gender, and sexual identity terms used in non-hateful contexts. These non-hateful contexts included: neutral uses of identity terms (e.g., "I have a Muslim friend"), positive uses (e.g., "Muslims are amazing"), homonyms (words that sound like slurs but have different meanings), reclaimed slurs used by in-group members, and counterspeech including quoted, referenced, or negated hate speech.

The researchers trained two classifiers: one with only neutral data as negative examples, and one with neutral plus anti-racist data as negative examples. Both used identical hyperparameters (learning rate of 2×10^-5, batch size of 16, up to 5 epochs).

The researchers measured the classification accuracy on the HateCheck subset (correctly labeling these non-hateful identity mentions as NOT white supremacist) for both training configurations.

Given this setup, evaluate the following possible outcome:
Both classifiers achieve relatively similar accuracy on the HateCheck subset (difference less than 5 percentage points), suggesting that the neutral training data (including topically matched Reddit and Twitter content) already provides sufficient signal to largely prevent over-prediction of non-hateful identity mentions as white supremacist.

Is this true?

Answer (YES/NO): NO